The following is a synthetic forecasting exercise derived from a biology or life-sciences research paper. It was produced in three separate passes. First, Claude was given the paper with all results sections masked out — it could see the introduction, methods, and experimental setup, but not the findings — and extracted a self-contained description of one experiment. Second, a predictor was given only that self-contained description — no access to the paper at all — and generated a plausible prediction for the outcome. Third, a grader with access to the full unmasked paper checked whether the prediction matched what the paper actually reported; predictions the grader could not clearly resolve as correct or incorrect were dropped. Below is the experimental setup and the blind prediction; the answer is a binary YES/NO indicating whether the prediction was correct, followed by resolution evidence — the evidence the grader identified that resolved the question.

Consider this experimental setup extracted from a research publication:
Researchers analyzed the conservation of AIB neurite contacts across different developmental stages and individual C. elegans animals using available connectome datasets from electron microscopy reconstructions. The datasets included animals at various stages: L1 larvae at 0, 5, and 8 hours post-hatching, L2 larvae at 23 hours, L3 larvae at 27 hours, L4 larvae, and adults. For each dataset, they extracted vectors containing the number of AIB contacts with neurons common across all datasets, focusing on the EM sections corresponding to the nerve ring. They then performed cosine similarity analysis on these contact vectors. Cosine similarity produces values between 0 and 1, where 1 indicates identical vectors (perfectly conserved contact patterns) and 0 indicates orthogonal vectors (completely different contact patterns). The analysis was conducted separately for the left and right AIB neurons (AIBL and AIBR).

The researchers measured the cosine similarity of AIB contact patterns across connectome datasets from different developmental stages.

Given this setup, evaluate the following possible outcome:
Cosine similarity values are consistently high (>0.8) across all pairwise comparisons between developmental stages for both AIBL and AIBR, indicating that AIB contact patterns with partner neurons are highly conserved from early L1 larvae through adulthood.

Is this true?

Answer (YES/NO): NO